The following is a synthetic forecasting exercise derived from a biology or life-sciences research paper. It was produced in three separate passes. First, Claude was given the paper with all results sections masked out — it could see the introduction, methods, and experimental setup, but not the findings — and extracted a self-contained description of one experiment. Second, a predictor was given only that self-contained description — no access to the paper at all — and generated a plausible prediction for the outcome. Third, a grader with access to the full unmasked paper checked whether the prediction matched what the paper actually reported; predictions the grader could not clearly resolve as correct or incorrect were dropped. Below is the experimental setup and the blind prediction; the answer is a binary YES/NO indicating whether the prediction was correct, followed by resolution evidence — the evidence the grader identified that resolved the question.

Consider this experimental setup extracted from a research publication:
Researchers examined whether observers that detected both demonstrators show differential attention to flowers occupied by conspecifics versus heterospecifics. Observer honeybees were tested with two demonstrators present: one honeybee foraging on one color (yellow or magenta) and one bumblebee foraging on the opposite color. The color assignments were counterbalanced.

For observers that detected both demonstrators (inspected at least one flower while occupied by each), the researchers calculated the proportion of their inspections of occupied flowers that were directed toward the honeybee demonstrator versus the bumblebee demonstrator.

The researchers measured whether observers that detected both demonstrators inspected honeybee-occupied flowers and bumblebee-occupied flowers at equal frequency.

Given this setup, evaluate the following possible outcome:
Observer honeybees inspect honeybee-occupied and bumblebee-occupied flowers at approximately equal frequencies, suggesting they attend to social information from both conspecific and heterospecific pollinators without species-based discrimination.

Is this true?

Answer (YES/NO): YES